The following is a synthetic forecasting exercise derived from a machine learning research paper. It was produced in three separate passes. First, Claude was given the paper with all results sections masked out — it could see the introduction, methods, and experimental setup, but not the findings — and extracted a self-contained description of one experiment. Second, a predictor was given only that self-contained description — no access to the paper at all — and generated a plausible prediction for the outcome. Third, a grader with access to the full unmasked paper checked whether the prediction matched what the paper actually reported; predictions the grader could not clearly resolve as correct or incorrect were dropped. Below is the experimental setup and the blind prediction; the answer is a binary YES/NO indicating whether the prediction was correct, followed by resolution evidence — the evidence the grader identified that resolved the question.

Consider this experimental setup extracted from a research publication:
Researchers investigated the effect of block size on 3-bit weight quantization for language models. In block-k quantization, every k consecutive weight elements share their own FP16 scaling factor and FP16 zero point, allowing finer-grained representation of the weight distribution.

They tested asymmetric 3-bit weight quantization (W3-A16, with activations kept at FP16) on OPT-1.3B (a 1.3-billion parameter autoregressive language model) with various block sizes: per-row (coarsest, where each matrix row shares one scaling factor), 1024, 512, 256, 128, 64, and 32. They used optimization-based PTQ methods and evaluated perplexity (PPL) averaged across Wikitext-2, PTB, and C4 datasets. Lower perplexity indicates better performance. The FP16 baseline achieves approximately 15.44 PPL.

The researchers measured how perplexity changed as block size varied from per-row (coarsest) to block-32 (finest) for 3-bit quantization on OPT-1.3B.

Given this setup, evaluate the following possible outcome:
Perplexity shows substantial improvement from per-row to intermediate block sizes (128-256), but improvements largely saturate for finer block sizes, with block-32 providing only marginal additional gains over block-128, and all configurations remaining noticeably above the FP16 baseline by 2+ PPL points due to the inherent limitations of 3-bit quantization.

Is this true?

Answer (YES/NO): NO